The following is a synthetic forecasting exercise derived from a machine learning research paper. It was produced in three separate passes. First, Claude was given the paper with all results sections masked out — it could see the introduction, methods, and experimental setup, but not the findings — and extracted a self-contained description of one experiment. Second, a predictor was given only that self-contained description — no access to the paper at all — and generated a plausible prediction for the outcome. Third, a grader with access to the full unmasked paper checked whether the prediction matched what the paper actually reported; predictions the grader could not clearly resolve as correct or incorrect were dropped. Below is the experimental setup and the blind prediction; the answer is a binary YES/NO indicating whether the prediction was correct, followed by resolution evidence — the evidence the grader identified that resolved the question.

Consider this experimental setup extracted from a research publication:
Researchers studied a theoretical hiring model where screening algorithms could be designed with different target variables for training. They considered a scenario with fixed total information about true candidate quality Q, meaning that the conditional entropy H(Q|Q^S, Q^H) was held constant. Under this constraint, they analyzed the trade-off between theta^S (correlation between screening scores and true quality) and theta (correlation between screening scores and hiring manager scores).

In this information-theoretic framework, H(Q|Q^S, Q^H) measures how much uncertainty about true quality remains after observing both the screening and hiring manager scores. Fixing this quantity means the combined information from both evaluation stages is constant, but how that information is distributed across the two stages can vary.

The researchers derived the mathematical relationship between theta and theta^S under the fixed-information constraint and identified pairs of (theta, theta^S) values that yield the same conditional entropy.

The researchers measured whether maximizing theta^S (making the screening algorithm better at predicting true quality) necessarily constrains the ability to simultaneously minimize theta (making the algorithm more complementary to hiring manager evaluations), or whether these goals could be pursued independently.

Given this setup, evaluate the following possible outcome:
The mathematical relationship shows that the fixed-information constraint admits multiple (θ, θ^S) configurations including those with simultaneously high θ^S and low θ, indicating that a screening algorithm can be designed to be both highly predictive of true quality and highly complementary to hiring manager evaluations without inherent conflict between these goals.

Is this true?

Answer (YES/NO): NO